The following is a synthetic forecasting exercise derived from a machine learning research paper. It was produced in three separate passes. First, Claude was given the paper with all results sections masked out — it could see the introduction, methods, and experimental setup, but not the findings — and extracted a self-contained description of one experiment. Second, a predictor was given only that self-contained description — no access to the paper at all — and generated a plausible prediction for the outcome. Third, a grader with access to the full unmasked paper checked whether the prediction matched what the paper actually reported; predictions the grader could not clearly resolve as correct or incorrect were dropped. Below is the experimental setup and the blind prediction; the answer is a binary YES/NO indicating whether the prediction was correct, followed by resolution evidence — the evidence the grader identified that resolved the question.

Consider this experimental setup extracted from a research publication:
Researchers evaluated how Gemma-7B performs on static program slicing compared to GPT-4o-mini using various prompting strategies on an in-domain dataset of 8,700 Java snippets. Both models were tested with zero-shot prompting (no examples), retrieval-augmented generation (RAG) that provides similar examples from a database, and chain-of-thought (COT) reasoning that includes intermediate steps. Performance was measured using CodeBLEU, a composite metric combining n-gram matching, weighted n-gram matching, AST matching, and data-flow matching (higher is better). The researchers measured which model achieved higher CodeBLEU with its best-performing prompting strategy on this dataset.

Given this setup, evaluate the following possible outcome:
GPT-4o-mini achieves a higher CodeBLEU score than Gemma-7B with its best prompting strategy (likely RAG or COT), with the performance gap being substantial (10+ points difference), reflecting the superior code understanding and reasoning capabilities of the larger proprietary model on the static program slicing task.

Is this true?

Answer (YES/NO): NO